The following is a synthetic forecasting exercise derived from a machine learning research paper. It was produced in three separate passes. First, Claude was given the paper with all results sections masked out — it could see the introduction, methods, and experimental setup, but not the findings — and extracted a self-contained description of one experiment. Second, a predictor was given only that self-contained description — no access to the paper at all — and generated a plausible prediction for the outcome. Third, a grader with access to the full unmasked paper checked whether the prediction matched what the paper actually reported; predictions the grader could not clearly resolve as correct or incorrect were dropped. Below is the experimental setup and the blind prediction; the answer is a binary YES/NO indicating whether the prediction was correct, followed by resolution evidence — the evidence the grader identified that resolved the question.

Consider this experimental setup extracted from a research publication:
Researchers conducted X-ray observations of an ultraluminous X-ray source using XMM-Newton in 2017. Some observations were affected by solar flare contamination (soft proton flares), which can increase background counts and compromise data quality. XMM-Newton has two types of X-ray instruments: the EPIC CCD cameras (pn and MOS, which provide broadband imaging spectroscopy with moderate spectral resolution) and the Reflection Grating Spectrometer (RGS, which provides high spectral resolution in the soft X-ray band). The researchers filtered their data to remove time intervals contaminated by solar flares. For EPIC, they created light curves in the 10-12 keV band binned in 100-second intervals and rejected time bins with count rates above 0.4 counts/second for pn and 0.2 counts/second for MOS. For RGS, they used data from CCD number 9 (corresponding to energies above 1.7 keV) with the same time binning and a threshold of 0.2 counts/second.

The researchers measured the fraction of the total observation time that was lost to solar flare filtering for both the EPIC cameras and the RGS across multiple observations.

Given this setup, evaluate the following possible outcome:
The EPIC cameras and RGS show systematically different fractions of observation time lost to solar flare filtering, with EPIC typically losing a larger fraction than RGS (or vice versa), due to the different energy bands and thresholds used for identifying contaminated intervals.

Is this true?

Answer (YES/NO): YES